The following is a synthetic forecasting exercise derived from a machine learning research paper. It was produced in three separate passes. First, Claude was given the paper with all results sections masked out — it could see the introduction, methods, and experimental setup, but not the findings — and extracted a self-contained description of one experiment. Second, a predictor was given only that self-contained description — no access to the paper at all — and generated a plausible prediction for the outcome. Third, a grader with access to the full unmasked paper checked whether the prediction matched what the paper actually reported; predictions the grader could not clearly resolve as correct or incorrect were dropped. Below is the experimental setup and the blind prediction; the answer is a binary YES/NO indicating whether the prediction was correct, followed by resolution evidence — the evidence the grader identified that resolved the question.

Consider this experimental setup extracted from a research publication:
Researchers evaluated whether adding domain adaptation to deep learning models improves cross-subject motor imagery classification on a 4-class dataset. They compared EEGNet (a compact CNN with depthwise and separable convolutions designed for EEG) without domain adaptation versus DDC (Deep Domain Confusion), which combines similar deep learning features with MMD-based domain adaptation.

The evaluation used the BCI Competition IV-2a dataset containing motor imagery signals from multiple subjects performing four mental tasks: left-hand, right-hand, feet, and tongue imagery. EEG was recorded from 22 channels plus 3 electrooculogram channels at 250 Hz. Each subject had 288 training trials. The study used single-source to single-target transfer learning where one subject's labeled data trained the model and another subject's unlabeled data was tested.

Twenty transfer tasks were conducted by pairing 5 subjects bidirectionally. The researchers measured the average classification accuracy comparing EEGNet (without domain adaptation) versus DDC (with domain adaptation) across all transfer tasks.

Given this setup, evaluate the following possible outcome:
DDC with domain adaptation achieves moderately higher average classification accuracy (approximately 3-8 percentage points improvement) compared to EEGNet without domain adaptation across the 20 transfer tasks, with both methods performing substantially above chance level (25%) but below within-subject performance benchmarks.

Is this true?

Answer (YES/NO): YES